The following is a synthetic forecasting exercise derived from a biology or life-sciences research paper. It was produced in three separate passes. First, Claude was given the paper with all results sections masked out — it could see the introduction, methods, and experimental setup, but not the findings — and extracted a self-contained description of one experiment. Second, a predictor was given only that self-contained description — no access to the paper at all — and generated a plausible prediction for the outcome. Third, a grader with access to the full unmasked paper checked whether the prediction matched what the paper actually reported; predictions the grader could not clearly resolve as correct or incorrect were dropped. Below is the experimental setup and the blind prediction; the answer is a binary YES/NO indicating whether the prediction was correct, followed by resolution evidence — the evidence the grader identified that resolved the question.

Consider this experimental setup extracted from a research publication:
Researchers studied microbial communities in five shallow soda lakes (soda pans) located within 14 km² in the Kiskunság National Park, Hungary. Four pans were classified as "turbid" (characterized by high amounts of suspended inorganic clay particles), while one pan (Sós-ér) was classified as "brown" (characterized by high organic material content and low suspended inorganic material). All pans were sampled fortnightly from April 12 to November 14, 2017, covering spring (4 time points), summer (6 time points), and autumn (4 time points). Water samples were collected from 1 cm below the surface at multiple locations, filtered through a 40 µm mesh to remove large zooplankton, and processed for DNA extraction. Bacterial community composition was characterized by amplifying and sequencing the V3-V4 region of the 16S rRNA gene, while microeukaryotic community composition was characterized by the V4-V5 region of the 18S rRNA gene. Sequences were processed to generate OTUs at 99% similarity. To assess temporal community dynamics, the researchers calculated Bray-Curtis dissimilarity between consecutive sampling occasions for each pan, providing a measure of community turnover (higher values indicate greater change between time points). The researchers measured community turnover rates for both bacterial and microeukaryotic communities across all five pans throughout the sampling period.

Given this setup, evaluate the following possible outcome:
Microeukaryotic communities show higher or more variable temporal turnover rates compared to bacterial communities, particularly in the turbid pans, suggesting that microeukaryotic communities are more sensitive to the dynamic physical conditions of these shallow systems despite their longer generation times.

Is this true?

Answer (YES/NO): YES